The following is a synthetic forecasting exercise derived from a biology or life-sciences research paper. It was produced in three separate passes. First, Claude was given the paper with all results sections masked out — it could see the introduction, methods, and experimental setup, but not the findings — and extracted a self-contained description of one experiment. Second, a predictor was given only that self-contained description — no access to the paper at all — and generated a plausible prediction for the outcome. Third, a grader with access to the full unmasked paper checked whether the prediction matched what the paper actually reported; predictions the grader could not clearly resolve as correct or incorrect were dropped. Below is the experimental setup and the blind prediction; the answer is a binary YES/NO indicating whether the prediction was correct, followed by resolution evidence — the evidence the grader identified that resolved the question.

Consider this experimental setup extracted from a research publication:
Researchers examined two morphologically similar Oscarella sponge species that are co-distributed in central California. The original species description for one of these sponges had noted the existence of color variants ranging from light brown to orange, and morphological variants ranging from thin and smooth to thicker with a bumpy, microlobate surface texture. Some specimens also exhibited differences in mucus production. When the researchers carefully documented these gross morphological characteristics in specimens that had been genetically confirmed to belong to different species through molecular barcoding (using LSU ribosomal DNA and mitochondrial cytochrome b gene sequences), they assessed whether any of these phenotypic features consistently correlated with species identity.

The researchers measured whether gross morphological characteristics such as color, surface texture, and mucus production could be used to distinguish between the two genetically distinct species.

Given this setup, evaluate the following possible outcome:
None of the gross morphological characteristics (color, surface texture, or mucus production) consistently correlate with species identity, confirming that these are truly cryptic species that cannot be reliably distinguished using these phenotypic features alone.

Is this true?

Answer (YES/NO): NO